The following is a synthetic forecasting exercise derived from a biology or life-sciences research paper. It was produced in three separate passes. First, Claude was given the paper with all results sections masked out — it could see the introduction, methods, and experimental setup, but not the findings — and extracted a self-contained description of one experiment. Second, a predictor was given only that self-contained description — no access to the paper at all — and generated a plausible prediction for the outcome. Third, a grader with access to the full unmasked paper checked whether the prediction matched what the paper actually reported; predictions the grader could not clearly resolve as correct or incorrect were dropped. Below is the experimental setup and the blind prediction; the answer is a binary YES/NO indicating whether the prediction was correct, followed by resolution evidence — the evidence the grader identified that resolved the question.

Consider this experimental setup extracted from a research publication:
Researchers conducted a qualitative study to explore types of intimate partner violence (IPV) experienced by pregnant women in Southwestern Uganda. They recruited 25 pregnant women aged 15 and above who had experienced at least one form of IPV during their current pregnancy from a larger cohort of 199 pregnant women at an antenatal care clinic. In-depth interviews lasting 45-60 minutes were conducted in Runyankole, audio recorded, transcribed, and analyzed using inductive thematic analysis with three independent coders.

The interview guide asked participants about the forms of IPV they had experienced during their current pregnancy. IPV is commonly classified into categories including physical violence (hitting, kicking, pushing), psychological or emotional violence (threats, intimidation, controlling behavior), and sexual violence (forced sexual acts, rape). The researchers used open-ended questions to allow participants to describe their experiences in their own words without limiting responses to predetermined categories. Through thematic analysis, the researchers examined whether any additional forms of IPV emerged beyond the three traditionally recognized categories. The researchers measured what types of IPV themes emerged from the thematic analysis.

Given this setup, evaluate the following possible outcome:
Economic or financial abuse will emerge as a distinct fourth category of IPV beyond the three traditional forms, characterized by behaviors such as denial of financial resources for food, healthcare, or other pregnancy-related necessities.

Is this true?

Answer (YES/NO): YES